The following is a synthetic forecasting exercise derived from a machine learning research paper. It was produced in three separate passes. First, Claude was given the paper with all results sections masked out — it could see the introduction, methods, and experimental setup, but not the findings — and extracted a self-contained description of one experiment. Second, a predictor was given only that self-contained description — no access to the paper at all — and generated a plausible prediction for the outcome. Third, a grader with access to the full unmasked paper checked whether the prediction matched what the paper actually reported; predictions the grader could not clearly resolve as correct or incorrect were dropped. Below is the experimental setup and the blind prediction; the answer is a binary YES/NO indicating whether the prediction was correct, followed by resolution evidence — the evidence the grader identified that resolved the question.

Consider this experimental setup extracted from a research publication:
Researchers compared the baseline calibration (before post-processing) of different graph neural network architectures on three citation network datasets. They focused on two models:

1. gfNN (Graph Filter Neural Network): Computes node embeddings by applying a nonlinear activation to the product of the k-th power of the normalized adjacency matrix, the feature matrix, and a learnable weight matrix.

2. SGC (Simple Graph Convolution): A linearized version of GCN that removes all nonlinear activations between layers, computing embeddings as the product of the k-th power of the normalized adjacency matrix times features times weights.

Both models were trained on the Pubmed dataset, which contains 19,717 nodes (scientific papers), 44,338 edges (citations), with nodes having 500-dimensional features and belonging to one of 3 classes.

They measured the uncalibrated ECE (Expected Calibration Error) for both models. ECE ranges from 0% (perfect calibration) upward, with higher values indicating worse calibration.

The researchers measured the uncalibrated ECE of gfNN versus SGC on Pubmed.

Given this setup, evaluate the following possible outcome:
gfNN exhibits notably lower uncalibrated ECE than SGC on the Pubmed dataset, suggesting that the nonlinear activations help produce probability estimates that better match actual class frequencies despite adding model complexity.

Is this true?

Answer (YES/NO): YES